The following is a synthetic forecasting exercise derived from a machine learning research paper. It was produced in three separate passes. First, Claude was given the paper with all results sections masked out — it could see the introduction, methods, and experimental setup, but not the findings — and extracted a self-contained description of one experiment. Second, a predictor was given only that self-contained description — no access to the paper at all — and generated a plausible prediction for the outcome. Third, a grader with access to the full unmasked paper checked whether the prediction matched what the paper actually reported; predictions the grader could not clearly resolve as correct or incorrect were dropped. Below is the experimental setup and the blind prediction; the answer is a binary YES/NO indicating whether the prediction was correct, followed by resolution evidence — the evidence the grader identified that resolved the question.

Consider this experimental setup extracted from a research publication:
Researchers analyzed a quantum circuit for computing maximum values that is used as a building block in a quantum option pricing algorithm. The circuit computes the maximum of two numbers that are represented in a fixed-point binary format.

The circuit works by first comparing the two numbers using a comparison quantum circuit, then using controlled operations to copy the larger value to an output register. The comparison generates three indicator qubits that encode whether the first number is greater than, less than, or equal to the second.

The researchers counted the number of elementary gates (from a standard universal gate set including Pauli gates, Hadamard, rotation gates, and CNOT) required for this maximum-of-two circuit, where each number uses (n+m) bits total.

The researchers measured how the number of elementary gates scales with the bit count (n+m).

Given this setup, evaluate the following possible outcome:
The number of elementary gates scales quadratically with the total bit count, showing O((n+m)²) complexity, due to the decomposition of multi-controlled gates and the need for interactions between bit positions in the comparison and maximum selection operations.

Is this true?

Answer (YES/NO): NO